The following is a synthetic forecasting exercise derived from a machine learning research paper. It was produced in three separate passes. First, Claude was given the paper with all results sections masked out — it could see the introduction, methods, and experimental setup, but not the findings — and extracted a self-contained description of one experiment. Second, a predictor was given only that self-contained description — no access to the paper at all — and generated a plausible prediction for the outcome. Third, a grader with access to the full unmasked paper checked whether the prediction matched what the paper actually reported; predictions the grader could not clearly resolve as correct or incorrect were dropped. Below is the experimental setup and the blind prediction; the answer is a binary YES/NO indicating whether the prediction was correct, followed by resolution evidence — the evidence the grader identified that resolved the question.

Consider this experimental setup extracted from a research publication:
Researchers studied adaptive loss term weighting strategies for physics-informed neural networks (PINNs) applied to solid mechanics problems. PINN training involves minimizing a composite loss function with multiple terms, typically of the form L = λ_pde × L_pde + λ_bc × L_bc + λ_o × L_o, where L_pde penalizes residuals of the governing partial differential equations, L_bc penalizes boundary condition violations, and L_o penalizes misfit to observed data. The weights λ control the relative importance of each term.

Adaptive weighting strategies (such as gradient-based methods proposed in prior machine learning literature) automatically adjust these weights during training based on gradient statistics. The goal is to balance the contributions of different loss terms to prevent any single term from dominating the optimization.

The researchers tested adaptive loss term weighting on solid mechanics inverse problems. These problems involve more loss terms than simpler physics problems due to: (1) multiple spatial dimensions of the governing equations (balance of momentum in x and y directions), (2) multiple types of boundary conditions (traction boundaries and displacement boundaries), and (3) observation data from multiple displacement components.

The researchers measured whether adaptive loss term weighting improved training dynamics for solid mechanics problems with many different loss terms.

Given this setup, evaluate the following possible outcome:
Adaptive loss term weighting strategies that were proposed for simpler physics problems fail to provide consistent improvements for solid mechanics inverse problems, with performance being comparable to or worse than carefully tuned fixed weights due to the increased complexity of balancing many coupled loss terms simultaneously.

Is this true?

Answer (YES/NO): YES